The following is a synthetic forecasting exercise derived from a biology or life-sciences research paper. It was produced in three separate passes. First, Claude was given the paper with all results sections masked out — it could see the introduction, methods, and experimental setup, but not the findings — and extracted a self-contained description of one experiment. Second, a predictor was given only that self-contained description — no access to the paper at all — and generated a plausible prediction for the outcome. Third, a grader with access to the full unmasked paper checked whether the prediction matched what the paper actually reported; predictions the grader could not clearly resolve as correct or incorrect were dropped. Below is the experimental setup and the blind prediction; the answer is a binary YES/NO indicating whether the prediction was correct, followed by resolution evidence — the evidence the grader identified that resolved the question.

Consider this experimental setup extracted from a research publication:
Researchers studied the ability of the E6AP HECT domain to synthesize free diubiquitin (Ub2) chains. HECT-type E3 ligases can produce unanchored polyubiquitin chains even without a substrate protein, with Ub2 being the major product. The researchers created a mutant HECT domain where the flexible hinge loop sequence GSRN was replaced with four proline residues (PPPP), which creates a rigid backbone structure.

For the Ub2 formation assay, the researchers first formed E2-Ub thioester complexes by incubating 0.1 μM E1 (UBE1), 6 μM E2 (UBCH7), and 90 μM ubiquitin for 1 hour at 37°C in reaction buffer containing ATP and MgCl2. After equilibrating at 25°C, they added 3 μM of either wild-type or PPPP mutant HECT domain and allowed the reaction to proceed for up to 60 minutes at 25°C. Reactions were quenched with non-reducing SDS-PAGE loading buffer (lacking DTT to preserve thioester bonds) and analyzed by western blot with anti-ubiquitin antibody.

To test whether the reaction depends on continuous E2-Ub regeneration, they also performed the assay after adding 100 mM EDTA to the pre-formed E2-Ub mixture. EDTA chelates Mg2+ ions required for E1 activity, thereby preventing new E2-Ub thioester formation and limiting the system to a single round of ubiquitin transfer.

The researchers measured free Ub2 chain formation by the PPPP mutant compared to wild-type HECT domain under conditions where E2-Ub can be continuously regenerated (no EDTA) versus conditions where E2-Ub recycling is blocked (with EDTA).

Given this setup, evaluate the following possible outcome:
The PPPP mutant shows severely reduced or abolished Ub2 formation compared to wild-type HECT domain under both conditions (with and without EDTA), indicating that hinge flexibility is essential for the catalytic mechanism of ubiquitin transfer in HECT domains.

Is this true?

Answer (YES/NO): NO